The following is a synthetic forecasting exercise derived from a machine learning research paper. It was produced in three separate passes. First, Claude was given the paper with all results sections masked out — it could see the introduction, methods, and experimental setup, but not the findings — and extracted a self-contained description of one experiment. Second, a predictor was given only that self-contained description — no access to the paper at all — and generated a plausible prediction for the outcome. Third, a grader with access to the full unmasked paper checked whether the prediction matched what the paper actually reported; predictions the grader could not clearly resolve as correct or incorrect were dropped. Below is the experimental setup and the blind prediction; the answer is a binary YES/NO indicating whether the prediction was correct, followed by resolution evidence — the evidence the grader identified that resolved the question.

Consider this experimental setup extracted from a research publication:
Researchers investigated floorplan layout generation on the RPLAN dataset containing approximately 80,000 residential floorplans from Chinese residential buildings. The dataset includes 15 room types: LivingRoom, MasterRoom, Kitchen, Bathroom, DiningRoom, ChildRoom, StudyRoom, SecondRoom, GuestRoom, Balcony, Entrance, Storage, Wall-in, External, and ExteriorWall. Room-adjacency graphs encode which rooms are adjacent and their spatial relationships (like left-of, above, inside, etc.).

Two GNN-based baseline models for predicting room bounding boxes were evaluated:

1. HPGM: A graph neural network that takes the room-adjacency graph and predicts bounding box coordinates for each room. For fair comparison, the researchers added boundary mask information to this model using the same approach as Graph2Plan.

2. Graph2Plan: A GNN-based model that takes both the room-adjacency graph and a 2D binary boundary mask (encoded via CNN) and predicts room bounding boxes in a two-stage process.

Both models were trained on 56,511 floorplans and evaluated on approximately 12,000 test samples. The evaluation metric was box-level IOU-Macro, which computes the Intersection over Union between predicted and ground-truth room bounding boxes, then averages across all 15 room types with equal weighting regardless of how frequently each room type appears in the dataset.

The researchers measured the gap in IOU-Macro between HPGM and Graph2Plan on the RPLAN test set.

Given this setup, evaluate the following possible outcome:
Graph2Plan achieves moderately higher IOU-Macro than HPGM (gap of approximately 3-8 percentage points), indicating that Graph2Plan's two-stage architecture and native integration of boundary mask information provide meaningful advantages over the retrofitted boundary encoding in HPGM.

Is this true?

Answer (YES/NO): NO